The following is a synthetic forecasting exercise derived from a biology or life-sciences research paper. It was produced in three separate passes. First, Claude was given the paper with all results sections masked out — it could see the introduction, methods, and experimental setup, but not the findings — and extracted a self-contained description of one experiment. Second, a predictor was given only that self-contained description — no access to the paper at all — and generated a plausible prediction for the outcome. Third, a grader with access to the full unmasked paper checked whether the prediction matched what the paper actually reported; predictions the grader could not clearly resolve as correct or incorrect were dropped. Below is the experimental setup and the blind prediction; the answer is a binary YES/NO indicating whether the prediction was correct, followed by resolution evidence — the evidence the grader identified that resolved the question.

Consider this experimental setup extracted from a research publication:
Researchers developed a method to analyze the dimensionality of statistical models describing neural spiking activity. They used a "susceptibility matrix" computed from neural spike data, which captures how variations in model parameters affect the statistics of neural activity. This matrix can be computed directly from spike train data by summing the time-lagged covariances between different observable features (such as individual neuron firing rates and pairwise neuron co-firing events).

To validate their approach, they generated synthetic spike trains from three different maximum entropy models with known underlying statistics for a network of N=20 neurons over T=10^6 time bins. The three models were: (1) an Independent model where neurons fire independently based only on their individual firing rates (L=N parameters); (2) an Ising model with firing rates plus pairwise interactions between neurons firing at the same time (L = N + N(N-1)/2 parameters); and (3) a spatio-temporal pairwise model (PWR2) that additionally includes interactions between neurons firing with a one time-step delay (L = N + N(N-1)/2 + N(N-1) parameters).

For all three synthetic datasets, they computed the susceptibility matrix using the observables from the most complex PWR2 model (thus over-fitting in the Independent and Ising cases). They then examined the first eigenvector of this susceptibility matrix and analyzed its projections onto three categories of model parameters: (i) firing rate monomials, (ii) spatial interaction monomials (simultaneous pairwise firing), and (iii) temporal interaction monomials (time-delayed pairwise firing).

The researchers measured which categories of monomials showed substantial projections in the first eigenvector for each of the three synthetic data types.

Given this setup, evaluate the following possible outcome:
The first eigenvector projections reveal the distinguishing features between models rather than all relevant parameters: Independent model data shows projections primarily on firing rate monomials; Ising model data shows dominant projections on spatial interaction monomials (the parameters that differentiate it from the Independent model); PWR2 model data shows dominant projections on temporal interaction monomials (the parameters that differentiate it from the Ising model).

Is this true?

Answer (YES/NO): NO